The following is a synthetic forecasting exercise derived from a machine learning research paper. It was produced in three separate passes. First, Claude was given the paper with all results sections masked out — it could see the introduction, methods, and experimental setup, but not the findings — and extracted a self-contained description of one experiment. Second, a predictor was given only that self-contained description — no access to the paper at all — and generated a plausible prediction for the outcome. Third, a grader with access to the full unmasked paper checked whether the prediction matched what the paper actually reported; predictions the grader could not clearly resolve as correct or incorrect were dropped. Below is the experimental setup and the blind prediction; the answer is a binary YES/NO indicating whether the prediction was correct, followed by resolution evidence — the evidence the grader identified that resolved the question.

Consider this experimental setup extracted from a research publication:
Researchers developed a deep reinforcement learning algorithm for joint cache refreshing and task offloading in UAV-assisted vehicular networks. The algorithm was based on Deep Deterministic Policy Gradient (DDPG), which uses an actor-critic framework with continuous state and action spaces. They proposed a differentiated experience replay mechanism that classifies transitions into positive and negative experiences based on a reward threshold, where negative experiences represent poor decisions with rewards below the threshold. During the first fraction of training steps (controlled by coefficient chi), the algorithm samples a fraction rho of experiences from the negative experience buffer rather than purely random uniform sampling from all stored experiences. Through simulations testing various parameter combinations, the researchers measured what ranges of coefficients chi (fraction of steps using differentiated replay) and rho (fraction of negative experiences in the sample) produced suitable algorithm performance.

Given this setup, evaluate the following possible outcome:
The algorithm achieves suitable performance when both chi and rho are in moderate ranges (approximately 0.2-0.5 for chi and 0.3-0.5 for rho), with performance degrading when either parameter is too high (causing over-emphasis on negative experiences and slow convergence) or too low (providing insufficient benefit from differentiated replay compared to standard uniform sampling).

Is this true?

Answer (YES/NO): NO